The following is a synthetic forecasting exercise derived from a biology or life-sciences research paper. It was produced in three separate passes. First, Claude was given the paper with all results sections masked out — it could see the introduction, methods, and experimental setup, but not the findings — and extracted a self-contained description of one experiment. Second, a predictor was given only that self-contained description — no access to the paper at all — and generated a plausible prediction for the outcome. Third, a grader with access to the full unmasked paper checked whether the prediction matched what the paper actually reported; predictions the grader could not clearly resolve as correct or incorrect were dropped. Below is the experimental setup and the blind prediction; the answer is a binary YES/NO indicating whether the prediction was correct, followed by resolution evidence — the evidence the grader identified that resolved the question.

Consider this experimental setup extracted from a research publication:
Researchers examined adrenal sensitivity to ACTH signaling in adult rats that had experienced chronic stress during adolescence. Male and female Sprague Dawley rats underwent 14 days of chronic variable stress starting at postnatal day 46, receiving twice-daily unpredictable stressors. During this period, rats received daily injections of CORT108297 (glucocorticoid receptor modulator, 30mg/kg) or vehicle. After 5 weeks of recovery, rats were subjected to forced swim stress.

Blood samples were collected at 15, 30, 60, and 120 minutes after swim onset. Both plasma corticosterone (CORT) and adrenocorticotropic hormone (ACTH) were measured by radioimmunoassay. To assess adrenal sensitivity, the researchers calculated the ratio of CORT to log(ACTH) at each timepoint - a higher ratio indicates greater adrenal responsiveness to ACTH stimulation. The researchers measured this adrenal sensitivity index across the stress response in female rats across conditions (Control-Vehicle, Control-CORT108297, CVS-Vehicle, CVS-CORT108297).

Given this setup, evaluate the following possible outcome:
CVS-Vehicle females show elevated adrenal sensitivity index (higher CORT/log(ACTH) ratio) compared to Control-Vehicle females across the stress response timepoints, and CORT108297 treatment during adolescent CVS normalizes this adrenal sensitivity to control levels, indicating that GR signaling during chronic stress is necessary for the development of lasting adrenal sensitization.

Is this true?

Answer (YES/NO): NO